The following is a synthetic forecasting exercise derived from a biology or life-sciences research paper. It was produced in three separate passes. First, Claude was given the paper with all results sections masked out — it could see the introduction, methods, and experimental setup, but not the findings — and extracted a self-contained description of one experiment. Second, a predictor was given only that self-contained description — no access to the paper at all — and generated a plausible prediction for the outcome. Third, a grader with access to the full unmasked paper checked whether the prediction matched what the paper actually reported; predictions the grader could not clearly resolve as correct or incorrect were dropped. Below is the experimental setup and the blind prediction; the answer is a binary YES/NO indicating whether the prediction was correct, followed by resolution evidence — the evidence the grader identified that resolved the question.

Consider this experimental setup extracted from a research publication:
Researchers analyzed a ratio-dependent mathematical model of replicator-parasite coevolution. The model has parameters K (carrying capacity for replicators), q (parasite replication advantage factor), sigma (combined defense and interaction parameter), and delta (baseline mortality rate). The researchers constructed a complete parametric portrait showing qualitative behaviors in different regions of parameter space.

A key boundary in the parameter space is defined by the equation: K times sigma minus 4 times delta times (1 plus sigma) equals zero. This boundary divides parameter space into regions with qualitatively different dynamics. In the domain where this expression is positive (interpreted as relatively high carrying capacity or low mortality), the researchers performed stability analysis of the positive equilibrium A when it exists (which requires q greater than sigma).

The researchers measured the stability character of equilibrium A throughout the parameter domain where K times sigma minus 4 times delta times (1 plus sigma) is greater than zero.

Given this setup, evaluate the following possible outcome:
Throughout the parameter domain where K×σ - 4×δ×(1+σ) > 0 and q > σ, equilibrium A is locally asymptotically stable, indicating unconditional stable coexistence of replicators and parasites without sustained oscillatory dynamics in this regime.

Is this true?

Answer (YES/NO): YES